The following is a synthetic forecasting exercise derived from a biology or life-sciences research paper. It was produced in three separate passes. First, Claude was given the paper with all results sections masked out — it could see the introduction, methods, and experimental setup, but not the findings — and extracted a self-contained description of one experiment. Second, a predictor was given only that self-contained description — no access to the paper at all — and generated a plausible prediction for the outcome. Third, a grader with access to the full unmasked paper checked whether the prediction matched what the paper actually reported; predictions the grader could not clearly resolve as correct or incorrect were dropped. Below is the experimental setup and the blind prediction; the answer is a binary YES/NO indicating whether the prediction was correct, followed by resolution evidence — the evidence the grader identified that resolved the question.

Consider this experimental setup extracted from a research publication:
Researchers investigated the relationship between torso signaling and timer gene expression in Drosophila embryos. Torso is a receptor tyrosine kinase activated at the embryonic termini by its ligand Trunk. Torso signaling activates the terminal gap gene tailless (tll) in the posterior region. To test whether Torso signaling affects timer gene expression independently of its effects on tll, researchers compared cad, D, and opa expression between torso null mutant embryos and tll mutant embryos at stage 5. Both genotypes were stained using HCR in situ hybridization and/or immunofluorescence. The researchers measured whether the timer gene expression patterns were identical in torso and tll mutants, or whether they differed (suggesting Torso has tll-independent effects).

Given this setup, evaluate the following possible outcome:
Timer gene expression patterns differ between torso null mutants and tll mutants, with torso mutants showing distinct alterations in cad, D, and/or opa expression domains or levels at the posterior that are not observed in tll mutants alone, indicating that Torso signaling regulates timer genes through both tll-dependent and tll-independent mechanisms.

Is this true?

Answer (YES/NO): YES